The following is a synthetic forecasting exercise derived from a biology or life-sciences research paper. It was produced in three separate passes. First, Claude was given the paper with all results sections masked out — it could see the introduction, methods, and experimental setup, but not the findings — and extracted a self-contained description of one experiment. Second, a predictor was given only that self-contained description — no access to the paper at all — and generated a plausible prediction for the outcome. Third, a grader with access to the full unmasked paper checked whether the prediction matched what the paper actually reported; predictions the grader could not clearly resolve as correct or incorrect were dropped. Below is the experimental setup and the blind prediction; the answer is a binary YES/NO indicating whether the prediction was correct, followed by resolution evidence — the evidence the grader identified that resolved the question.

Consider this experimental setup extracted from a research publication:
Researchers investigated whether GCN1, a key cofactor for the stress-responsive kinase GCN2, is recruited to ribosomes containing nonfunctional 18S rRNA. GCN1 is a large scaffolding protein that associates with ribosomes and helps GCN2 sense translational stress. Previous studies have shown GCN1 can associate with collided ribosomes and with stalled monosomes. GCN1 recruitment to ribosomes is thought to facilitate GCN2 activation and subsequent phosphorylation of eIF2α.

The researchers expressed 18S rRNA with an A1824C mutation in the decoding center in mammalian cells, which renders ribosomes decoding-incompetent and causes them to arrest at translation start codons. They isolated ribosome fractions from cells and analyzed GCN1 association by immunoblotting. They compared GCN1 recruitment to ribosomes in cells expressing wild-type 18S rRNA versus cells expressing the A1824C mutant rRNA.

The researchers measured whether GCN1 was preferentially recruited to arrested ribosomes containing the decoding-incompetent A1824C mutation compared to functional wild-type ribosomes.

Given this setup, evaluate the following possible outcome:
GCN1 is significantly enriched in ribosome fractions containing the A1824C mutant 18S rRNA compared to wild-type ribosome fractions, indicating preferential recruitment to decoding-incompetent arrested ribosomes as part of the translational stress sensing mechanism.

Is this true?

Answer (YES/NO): YES